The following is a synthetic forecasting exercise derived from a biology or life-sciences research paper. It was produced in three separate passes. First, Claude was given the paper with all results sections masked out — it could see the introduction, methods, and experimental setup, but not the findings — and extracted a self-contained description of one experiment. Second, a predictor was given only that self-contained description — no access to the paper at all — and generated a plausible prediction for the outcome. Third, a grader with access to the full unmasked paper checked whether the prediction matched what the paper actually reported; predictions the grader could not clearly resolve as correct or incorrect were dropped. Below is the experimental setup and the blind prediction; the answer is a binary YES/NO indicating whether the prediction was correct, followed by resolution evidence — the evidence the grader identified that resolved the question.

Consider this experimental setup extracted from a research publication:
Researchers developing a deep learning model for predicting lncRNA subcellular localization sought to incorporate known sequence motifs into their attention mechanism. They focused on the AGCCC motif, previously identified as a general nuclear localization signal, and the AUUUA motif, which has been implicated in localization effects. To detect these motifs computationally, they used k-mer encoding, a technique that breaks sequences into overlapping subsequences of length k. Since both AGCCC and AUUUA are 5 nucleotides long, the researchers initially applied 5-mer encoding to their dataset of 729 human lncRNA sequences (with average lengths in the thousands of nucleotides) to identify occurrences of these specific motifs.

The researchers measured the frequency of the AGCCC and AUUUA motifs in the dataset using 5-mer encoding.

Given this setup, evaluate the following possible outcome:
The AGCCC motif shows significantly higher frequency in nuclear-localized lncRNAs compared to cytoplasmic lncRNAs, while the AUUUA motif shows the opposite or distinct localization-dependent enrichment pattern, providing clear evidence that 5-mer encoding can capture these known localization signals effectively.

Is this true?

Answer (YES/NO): NO